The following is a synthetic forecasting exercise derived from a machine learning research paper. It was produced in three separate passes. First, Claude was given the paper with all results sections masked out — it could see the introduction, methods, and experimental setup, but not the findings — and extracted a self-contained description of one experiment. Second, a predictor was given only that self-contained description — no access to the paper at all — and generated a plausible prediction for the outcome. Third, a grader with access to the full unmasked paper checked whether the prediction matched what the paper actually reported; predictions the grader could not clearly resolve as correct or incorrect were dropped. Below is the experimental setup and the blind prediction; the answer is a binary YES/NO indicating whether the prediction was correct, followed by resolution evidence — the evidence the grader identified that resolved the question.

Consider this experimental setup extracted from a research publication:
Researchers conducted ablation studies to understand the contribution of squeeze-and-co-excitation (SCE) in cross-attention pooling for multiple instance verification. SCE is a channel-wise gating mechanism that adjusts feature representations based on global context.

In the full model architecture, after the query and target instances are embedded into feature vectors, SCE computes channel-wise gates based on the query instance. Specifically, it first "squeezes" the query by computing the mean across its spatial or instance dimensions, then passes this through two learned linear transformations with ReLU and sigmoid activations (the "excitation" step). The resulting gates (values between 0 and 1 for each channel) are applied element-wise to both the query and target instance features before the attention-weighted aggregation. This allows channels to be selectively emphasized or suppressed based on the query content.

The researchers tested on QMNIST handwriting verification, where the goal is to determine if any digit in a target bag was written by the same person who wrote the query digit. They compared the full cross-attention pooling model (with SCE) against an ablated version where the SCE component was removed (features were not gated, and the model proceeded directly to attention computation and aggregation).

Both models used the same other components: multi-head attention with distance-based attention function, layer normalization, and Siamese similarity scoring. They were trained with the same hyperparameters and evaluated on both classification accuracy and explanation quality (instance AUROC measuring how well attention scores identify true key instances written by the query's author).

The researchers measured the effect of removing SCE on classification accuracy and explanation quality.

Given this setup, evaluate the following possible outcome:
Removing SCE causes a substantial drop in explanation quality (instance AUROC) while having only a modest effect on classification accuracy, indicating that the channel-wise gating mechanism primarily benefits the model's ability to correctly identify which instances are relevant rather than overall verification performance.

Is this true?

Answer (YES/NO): NO